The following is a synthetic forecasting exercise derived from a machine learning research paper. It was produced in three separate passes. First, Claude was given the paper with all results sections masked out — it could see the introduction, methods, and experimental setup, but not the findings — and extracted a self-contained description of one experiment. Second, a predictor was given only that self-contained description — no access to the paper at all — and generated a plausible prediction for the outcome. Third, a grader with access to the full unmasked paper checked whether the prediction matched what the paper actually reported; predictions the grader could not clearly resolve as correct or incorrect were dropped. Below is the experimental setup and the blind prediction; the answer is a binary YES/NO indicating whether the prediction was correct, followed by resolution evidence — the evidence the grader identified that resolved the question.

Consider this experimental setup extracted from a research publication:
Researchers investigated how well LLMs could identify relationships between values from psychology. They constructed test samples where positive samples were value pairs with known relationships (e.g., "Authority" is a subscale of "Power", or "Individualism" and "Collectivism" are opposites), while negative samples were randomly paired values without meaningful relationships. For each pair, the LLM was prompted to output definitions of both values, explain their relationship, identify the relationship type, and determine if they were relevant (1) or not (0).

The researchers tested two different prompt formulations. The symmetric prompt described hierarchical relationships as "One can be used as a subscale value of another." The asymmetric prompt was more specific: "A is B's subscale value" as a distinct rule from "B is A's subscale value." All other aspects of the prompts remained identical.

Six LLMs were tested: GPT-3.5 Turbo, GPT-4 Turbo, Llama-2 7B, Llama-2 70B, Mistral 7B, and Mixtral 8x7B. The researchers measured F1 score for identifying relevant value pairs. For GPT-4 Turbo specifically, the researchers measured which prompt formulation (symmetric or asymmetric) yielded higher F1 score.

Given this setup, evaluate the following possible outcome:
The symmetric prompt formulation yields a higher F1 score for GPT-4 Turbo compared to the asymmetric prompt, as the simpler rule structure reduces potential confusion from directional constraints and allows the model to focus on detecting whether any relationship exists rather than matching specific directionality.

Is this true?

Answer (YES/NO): YES